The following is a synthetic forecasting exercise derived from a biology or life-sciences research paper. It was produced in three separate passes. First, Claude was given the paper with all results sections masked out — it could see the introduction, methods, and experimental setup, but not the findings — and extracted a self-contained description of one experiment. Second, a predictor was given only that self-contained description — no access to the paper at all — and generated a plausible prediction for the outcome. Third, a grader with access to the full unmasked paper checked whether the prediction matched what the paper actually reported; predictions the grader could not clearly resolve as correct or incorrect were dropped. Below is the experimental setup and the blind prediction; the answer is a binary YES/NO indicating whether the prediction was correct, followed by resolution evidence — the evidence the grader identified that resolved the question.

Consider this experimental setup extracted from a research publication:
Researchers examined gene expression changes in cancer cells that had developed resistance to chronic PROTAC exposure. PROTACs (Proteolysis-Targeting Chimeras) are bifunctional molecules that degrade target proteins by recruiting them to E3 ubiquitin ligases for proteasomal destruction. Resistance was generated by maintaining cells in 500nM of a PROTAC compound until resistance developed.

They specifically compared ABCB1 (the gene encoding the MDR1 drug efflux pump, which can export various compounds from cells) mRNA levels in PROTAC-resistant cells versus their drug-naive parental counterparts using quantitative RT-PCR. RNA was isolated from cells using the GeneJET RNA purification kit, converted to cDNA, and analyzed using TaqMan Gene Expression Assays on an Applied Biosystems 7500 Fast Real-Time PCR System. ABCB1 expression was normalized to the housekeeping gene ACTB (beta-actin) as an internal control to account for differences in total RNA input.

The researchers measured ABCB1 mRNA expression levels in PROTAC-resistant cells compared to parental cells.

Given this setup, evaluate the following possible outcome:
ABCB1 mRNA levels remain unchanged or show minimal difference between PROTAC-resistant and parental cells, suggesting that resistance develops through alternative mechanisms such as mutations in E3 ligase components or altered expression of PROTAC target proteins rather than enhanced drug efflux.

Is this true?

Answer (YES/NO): NO